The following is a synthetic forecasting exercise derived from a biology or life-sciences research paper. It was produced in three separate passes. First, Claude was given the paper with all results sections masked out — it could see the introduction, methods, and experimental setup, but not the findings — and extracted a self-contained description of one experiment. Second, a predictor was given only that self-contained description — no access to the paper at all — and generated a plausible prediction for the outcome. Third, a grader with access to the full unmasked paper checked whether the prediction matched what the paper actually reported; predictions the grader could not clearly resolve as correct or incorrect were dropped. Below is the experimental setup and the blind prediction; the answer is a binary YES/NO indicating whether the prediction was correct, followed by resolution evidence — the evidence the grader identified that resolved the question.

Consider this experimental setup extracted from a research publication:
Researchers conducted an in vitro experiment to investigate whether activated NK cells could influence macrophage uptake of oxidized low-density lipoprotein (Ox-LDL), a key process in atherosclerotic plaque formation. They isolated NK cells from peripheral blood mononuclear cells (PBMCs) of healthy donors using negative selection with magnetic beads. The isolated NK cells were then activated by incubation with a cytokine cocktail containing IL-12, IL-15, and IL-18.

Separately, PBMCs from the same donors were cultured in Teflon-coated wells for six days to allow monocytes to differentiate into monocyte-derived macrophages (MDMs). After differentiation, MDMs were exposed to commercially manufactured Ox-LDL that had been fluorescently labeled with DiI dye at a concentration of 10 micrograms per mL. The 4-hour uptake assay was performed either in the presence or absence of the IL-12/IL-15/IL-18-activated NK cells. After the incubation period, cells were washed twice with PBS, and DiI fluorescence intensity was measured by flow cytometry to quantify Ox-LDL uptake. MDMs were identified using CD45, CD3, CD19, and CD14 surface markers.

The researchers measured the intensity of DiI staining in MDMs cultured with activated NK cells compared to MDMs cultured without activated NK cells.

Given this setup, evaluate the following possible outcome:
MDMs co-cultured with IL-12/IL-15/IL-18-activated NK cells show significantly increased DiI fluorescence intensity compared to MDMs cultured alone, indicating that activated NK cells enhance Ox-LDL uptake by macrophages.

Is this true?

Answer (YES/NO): YES